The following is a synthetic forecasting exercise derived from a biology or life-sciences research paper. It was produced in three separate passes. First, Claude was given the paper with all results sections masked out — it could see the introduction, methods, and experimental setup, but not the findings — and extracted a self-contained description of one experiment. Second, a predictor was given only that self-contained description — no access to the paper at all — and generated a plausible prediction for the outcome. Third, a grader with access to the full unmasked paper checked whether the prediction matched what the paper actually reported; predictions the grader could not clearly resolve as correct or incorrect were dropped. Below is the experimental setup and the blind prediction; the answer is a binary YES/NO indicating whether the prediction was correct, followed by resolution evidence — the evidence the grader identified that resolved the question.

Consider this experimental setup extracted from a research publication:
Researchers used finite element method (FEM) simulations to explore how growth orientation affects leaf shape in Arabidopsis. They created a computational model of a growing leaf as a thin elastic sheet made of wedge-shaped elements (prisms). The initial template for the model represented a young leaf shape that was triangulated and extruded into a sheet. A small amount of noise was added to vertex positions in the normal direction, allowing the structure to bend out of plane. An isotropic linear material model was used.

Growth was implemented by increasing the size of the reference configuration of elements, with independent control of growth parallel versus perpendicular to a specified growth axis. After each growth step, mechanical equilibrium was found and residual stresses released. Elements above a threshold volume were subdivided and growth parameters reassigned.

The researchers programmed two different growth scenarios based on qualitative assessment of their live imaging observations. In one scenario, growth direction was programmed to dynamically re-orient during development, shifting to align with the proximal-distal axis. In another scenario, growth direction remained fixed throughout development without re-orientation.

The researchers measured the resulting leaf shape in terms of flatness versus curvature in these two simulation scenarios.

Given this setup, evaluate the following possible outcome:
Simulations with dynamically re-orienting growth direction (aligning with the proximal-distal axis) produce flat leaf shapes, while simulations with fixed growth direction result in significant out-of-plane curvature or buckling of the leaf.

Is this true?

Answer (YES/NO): NO